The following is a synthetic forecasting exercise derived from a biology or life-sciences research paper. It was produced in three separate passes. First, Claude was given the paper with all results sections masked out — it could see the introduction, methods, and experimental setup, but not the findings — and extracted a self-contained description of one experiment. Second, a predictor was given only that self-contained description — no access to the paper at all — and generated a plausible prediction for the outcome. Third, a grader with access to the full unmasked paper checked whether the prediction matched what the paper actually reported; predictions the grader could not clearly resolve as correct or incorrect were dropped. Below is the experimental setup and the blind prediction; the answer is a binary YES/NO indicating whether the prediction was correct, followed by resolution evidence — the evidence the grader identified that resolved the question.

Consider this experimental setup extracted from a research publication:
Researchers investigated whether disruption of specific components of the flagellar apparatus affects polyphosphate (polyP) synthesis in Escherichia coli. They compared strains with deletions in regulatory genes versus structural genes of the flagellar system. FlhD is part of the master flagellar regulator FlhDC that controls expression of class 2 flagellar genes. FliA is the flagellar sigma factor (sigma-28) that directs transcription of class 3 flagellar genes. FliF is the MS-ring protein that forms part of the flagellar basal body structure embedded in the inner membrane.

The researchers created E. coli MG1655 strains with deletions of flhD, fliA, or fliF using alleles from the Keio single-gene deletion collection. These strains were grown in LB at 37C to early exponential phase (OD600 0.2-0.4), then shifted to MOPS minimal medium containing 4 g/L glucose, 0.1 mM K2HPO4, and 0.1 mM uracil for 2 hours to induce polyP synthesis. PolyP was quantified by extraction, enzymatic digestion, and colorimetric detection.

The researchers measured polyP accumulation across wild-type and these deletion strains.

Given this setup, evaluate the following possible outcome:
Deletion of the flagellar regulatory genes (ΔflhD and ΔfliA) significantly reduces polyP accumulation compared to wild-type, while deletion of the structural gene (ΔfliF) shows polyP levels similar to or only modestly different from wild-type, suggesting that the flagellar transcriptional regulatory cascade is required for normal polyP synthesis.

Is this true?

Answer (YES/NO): NO